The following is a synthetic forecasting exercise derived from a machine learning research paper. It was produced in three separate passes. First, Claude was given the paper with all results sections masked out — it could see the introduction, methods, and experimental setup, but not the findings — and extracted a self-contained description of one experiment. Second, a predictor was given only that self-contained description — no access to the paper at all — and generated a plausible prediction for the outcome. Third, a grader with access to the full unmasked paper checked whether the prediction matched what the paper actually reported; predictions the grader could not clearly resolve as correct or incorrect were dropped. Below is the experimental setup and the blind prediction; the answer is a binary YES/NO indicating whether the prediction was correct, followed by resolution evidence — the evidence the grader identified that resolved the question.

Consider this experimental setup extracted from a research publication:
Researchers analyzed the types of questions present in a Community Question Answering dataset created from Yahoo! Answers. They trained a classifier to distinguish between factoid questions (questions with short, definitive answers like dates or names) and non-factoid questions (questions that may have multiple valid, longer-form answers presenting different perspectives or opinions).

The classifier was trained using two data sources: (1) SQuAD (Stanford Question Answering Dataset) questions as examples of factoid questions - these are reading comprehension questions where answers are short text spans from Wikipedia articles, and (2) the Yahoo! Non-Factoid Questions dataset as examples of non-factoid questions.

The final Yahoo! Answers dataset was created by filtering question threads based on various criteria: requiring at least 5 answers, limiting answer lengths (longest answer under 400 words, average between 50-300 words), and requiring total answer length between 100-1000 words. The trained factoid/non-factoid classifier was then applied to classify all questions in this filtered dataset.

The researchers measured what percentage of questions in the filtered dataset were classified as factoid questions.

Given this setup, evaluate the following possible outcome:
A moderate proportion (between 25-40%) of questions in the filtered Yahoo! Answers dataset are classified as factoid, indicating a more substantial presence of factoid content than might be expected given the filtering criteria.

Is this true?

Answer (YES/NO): NO